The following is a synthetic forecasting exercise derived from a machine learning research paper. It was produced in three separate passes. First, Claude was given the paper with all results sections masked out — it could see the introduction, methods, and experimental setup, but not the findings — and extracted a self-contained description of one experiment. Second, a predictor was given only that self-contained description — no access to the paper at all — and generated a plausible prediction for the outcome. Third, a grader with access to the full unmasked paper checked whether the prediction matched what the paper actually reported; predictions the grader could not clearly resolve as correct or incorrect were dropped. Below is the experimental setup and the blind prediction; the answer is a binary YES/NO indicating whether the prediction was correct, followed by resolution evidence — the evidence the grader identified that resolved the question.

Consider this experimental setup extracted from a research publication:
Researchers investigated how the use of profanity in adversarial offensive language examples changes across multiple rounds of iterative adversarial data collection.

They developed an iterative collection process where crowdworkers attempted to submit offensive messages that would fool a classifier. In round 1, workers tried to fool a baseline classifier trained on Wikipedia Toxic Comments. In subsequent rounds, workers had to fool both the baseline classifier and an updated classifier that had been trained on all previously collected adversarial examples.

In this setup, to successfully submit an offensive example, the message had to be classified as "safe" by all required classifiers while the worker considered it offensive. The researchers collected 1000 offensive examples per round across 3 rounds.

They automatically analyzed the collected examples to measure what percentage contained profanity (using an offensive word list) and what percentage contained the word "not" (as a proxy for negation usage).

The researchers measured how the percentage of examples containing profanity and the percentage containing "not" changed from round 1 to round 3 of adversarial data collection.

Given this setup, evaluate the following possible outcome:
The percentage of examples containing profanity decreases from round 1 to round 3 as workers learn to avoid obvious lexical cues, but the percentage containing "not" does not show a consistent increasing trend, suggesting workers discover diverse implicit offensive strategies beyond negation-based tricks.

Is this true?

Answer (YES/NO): NO